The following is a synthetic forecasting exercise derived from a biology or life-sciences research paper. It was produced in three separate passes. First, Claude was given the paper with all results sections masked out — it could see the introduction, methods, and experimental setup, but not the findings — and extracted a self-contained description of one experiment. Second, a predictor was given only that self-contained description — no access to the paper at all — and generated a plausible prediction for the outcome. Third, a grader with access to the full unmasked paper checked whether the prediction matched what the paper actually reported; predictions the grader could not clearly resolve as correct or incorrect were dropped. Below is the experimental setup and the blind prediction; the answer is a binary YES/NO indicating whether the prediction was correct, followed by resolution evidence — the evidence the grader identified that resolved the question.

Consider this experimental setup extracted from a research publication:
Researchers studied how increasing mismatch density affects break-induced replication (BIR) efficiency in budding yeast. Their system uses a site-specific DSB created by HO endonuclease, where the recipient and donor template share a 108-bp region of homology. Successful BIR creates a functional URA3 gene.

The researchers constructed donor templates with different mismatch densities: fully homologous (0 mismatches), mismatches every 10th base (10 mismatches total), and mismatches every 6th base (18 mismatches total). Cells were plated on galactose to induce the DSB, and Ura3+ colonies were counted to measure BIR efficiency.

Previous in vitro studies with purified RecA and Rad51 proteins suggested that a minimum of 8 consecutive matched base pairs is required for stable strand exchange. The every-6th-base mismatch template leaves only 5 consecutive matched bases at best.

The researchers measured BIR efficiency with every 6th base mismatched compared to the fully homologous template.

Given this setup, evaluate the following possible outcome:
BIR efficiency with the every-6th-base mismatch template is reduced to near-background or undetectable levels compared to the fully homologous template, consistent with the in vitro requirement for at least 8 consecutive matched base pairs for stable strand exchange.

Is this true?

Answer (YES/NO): NO